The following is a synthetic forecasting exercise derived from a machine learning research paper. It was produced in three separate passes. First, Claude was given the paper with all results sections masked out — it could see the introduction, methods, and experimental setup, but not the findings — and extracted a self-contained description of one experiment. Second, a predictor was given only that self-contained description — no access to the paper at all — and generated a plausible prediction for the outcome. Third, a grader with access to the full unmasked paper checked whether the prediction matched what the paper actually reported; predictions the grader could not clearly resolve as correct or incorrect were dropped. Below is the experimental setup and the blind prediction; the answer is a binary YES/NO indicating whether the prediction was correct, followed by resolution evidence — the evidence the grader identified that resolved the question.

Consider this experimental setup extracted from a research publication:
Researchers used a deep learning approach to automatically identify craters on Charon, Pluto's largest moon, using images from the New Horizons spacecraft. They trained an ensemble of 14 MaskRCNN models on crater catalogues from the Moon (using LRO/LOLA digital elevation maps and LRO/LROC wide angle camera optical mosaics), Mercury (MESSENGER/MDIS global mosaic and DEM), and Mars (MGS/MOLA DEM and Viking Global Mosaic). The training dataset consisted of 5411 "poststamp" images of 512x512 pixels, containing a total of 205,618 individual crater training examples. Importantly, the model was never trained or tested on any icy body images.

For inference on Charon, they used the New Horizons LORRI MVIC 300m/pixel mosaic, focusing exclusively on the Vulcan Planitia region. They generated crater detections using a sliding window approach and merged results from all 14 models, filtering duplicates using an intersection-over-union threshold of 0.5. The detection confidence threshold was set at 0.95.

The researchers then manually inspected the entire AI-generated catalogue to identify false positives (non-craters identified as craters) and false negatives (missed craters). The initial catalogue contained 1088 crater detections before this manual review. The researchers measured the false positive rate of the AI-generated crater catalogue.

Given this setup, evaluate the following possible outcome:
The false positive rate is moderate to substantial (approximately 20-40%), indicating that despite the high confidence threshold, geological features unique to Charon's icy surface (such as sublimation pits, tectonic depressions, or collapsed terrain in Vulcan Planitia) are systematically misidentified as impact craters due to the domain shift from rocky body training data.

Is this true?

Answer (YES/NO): NO